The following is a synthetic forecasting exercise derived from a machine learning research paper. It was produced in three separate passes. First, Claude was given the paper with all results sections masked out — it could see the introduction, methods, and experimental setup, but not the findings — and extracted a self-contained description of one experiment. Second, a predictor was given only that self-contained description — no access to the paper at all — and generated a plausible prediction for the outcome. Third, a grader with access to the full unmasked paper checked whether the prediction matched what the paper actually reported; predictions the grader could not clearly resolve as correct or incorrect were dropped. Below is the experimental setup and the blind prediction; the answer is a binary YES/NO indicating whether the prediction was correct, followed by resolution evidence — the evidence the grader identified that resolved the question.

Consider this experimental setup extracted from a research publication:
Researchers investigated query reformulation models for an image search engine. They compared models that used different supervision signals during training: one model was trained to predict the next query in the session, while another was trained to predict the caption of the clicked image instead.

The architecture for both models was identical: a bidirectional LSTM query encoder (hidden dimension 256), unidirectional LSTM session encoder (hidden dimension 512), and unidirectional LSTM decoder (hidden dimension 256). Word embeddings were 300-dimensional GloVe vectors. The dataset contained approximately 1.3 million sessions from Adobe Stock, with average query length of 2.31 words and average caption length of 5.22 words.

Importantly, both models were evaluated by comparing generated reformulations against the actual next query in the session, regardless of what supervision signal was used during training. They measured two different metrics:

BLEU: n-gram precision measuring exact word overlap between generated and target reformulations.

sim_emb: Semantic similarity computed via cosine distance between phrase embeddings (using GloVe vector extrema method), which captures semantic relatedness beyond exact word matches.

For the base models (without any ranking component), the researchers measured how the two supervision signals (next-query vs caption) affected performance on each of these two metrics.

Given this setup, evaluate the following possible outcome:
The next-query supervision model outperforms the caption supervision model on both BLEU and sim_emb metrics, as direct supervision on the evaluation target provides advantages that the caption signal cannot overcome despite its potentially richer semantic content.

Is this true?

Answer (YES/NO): NO